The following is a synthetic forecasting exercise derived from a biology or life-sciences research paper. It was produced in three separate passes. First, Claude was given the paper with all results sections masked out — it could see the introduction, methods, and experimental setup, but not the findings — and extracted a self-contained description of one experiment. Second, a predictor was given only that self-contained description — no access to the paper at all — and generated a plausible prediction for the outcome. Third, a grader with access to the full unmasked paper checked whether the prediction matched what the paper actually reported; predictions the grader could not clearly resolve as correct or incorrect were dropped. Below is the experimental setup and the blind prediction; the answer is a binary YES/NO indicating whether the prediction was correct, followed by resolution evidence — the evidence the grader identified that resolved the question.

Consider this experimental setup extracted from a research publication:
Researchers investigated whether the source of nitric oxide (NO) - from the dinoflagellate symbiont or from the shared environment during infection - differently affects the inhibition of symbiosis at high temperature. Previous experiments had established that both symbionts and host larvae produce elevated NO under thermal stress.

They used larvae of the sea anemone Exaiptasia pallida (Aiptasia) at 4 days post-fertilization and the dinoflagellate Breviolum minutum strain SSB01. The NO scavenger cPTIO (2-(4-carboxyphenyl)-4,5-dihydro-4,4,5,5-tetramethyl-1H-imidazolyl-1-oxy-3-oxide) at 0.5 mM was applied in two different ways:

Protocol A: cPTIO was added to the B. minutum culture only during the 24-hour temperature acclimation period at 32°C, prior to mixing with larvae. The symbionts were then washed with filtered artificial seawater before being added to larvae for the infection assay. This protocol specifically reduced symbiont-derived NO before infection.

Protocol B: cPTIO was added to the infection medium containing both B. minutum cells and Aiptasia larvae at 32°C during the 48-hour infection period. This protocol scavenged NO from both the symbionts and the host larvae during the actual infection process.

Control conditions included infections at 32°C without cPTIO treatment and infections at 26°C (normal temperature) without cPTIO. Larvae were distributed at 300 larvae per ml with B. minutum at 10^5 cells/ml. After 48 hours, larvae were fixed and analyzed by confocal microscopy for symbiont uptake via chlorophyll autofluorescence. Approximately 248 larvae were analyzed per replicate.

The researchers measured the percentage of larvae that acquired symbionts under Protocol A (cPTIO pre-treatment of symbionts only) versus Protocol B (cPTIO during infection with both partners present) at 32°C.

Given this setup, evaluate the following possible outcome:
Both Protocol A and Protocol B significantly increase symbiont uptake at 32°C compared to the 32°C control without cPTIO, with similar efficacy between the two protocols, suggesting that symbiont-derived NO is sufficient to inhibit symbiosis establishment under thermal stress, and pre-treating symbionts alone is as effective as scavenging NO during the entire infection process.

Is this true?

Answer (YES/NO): NO